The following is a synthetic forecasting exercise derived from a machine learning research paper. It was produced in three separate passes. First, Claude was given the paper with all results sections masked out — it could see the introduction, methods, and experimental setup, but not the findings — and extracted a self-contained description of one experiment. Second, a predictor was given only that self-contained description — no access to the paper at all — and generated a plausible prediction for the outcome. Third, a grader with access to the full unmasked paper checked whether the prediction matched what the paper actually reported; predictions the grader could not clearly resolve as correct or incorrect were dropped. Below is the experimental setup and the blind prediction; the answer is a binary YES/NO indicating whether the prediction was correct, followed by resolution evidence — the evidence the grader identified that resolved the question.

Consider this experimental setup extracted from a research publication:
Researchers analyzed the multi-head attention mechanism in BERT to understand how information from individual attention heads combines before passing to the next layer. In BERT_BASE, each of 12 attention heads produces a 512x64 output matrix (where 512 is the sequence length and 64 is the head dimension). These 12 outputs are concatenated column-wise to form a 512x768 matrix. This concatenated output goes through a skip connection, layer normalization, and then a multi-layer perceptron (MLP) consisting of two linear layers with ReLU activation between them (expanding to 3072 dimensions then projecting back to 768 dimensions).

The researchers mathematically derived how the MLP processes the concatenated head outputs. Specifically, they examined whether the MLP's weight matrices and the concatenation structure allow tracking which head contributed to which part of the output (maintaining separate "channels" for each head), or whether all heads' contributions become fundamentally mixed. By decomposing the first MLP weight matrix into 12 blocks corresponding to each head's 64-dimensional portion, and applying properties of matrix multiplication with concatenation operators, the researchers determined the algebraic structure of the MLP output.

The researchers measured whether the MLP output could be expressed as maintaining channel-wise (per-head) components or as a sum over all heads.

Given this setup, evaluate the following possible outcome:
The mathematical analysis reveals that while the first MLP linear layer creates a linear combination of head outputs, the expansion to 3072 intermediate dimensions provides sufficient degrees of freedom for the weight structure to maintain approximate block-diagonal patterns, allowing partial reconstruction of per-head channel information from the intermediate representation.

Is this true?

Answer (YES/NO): NO